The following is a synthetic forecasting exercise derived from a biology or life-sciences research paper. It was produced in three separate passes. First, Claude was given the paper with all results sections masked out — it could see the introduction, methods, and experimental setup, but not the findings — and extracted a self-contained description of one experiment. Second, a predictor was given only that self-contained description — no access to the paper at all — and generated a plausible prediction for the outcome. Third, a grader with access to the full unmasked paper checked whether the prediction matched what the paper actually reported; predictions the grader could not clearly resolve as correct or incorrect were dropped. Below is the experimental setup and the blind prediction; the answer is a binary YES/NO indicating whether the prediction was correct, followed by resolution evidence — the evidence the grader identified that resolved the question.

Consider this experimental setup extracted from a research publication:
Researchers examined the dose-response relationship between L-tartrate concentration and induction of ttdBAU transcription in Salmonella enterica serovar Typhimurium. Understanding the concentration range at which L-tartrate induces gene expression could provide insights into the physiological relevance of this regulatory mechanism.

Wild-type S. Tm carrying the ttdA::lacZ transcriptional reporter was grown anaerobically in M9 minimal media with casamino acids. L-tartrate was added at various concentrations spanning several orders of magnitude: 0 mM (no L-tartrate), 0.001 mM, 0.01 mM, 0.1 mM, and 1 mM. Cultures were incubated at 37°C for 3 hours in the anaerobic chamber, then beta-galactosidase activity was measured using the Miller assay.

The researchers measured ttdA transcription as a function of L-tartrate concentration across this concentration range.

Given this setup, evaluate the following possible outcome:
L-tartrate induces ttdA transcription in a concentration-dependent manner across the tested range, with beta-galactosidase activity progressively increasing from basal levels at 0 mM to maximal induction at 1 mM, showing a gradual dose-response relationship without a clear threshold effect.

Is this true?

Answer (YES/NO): NO